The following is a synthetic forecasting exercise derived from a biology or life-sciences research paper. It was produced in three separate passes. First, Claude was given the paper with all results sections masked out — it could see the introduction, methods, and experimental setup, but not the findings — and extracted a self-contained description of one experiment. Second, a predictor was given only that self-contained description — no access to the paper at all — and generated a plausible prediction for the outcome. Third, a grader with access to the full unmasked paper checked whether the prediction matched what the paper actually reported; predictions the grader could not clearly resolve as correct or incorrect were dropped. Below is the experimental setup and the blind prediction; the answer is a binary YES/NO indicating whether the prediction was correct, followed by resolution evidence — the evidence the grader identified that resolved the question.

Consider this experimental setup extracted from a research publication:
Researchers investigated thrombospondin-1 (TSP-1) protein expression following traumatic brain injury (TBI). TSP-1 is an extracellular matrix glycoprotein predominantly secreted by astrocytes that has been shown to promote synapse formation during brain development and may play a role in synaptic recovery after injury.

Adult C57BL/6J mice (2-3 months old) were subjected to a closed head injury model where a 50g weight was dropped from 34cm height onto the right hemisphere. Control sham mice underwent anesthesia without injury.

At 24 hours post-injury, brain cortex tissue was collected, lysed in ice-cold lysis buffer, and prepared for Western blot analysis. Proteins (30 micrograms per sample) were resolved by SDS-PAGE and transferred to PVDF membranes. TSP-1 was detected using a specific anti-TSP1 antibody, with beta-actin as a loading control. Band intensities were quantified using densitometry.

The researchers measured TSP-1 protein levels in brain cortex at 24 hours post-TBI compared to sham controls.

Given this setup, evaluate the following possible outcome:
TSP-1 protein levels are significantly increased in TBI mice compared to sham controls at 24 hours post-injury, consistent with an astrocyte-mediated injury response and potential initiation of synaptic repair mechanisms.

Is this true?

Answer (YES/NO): YES